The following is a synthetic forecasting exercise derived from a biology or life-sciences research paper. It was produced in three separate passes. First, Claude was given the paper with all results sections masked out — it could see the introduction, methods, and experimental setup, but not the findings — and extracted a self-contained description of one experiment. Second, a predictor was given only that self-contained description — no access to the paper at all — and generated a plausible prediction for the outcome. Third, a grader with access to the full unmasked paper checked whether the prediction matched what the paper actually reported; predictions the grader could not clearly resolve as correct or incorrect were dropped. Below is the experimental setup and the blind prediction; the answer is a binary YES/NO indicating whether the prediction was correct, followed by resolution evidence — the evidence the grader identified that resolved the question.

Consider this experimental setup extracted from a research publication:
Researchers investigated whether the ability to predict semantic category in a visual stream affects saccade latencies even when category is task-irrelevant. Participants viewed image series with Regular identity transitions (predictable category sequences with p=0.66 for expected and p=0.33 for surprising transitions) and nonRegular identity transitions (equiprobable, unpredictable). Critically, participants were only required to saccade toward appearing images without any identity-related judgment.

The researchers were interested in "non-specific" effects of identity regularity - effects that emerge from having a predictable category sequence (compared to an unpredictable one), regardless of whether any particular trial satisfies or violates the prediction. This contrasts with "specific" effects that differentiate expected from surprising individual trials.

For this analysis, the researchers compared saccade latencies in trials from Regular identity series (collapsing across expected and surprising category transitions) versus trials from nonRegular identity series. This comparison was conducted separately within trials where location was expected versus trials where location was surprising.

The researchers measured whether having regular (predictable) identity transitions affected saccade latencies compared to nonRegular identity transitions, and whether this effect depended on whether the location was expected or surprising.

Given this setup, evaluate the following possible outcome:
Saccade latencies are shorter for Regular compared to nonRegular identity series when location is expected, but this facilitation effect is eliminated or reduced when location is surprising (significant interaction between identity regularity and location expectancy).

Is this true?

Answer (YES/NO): NO